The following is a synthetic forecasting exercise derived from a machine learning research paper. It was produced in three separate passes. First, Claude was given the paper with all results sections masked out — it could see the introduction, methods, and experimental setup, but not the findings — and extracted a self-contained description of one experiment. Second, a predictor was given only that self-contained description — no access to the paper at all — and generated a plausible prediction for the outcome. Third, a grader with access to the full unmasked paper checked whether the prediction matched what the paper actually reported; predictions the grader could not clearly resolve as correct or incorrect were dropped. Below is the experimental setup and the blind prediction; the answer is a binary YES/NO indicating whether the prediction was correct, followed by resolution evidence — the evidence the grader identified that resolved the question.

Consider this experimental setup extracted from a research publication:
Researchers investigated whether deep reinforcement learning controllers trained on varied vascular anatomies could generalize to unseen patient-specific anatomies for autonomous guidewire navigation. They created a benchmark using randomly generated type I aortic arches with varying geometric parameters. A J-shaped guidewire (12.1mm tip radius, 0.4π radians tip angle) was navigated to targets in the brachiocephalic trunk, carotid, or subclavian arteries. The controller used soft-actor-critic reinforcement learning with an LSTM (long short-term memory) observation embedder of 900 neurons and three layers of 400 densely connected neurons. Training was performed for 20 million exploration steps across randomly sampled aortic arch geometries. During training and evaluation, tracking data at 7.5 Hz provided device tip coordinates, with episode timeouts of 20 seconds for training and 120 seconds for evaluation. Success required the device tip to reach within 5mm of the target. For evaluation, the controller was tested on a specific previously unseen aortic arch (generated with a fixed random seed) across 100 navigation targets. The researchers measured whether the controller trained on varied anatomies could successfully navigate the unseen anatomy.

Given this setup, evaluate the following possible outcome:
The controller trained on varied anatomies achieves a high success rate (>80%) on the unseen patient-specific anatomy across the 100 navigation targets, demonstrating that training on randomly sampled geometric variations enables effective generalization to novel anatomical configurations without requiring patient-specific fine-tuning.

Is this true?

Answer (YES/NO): YES